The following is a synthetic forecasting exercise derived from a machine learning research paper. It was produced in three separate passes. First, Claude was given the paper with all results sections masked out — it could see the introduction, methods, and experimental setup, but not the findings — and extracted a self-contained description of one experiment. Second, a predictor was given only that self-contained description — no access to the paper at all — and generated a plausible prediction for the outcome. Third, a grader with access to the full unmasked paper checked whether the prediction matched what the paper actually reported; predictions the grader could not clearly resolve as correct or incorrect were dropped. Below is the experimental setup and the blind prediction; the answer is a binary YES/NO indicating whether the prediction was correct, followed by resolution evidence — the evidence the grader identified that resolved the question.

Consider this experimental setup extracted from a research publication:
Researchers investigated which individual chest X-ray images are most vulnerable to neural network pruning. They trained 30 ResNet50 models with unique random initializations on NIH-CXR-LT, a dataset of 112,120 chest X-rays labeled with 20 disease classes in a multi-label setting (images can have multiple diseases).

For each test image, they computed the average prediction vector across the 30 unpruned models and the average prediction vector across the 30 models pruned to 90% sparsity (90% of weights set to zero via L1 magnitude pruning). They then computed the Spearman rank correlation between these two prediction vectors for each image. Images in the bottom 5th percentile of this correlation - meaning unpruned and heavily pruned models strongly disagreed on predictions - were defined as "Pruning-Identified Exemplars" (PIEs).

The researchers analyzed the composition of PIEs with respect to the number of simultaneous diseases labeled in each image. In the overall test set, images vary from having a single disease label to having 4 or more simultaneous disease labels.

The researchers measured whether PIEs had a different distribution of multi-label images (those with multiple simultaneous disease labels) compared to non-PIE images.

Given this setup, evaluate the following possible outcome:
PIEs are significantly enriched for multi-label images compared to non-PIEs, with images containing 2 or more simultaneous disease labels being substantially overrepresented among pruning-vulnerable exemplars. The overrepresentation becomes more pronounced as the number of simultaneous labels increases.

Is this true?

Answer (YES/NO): NO